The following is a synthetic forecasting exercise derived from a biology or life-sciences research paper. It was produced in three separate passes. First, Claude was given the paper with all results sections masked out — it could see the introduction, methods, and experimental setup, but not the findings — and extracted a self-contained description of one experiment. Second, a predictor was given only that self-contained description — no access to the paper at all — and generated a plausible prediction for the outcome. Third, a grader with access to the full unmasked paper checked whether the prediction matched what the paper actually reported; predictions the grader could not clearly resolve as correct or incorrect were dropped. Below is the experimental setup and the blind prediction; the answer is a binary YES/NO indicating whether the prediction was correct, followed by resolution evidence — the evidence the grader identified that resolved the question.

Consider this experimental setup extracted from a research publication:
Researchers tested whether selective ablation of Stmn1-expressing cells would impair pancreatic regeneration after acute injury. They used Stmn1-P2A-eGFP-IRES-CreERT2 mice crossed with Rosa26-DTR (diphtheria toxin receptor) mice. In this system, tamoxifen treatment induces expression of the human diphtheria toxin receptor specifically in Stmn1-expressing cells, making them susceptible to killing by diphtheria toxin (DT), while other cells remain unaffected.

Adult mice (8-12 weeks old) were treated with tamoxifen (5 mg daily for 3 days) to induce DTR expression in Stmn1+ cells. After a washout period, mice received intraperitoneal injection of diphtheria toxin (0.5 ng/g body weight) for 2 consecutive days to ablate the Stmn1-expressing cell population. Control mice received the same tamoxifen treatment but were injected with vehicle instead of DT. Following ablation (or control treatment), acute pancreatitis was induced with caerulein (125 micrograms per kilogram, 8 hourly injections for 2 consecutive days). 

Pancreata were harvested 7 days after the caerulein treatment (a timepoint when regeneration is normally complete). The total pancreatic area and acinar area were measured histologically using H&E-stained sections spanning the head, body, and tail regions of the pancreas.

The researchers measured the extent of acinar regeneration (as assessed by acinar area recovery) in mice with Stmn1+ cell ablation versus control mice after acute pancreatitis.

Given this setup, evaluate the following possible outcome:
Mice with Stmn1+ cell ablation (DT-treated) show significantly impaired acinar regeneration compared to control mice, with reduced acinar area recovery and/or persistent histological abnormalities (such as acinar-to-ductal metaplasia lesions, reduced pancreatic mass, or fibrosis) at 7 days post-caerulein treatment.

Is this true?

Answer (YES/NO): YES